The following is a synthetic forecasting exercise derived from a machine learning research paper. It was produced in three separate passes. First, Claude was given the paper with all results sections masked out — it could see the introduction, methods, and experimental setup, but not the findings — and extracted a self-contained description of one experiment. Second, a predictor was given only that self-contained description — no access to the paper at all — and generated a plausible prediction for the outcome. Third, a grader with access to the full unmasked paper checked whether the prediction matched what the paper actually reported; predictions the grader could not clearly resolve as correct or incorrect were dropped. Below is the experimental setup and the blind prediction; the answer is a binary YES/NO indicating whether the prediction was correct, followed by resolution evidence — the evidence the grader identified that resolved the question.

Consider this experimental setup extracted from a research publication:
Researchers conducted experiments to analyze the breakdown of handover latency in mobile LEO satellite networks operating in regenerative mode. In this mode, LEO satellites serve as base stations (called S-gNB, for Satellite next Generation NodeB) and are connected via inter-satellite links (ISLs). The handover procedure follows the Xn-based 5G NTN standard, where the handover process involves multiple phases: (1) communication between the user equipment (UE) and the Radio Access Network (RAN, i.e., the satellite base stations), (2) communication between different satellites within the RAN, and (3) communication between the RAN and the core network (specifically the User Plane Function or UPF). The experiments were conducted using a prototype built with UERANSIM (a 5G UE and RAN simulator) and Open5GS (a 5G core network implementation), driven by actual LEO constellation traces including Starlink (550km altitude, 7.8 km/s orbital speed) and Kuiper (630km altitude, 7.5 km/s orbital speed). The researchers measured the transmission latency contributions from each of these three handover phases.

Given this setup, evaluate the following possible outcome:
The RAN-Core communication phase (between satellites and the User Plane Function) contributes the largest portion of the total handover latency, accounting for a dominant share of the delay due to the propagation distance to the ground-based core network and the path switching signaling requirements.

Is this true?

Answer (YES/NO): YES